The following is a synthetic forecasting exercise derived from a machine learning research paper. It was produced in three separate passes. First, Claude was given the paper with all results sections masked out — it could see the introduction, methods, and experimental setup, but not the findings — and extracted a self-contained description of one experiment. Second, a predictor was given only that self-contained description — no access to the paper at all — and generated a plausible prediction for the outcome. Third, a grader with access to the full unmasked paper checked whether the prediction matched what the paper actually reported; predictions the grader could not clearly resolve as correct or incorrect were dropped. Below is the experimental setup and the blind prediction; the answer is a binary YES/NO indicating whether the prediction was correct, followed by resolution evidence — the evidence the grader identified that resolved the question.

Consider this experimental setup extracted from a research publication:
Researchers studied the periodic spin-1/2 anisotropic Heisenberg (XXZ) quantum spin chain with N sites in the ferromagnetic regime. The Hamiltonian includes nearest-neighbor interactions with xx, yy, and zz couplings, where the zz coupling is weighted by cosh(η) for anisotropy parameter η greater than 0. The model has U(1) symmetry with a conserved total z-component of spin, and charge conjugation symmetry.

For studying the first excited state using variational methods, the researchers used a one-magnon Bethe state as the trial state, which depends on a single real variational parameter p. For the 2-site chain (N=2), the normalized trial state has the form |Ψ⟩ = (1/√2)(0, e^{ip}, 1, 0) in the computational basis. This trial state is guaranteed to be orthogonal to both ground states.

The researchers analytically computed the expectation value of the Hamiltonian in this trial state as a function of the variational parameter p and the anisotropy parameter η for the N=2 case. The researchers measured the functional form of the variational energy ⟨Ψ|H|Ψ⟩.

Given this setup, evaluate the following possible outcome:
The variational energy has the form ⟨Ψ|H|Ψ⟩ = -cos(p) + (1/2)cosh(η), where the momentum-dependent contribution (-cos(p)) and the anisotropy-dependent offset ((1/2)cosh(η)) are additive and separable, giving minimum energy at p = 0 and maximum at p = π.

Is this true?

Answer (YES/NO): NO